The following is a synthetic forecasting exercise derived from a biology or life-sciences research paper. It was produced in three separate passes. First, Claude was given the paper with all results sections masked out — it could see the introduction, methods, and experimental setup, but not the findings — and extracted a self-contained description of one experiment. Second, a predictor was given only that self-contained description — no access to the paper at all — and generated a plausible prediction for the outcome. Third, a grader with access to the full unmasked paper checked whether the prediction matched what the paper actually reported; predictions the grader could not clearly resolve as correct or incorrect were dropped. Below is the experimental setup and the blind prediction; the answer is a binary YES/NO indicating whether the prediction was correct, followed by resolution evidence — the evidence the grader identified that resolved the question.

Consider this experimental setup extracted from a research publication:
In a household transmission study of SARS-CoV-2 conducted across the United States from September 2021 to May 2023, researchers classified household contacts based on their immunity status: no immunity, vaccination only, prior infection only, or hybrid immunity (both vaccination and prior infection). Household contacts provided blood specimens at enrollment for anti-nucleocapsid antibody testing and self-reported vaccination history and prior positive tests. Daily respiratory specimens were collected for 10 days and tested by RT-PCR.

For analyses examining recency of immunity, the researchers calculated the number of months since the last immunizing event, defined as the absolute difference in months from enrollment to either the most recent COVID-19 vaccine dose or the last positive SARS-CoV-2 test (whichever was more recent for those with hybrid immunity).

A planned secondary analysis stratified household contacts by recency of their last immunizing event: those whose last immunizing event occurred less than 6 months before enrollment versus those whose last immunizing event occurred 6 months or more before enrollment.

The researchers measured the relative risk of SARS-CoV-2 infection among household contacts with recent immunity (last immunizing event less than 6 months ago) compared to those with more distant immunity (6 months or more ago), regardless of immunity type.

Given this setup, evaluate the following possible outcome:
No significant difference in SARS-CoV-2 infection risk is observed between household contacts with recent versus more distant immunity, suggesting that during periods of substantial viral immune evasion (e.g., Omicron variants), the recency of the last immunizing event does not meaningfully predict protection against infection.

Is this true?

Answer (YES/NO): NO